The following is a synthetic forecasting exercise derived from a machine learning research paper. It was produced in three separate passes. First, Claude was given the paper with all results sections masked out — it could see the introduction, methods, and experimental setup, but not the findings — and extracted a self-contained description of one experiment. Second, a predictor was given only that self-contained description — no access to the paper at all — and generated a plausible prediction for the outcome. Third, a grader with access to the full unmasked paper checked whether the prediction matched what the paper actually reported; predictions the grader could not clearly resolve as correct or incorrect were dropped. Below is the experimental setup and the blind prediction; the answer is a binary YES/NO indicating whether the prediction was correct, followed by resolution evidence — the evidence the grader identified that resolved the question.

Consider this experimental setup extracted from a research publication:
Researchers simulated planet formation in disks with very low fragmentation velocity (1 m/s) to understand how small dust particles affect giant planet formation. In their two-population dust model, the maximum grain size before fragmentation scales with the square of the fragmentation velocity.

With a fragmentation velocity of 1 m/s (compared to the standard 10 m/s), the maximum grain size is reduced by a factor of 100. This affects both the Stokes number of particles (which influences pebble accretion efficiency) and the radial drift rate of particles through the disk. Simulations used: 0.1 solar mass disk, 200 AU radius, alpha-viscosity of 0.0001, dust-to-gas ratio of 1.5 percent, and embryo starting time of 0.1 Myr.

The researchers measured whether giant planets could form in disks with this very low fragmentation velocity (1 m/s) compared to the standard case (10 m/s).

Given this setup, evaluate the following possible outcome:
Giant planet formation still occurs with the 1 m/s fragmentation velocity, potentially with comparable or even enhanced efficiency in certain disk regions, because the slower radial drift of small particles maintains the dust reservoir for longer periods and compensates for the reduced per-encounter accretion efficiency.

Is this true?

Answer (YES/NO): YES